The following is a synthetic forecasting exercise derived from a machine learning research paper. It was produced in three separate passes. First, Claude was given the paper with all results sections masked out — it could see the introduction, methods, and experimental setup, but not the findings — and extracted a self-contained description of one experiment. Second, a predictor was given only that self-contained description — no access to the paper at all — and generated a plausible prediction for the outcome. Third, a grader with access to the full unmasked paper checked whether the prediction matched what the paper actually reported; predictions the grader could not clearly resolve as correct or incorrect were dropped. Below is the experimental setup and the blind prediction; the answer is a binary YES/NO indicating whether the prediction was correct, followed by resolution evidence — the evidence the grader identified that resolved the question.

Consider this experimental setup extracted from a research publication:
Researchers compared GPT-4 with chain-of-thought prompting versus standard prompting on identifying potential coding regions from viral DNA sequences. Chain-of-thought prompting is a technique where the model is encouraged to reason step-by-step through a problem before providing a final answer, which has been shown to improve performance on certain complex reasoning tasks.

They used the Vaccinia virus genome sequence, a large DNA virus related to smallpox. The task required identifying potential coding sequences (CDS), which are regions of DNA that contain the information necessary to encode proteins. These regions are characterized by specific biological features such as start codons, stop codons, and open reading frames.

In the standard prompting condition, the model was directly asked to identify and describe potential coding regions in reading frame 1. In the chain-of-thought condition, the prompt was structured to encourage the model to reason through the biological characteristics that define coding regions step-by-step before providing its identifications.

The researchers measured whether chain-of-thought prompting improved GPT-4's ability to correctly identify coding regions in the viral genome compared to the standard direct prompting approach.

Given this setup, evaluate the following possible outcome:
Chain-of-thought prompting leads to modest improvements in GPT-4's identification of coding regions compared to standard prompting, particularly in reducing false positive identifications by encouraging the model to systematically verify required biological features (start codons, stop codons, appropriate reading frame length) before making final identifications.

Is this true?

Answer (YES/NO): NO